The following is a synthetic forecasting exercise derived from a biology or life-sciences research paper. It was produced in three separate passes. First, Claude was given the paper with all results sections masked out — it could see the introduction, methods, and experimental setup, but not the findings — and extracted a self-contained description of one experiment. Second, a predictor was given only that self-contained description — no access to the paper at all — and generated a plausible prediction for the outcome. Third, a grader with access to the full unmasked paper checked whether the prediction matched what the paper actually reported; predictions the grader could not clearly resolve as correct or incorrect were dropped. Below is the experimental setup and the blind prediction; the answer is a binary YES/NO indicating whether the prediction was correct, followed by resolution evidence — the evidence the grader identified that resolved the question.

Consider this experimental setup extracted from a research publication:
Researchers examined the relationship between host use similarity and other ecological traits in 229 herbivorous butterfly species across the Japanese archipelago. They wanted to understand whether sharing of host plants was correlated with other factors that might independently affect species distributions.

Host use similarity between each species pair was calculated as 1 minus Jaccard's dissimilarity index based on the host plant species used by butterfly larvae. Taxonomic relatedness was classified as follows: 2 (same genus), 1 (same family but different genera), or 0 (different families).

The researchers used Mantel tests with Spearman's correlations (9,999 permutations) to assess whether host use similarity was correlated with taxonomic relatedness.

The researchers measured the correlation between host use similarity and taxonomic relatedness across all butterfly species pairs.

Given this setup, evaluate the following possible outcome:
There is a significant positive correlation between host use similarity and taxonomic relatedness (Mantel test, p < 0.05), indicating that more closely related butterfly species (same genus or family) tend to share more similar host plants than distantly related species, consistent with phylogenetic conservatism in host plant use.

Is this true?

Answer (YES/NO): YES